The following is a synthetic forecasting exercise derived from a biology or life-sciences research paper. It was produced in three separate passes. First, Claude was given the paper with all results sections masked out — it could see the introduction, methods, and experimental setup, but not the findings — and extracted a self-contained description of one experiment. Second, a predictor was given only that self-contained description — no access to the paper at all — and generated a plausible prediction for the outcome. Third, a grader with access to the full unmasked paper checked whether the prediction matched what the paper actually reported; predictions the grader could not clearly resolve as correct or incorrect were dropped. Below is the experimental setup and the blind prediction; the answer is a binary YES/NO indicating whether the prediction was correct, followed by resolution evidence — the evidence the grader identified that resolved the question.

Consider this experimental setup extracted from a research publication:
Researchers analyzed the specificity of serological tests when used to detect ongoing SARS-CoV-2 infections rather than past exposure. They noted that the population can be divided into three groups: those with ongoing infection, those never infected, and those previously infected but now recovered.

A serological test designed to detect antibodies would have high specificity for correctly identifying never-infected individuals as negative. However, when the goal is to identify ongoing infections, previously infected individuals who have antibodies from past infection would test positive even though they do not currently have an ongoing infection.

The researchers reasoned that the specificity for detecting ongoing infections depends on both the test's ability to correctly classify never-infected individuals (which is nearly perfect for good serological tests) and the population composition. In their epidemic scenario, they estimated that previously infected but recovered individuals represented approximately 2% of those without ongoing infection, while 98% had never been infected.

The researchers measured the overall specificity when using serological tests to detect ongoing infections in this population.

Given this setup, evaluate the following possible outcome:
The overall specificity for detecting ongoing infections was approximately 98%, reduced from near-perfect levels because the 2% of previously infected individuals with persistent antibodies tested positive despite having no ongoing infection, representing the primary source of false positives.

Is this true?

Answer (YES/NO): YES